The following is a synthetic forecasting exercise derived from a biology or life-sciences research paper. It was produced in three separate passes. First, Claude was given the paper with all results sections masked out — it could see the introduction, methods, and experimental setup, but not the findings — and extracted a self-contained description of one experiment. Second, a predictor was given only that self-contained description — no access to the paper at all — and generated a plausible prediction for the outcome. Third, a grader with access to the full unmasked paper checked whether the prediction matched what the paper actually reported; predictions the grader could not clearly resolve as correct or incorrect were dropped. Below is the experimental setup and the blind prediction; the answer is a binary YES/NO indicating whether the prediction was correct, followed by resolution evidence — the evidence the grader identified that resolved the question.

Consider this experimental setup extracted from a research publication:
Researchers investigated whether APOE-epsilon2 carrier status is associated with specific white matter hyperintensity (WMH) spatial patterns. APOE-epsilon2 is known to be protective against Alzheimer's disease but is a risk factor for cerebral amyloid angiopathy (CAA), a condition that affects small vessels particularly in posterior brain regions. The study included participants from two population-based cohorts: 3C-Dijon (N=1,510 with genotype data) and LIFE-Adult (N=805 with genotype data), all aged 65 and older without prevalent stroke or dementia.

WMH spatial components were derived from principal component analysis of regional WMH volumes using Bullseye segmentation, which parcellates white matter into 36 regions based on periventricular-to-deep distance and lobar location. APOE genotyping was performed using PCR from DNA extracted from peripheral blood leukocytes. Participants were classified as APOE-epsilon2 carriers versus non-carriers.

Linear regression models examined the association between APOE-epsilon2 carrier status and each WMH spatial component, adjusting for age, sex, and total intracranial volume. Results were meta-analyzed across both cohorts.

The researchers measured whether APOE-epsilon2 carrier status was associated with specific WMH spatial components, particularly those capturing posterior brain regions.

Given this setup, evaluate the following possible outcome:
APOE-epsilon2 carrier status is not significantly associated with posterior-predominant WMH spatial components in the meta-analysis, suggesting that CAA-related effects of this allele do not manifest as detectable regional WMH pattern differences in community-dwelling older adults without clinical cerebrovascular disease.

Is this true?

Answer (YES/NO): YES